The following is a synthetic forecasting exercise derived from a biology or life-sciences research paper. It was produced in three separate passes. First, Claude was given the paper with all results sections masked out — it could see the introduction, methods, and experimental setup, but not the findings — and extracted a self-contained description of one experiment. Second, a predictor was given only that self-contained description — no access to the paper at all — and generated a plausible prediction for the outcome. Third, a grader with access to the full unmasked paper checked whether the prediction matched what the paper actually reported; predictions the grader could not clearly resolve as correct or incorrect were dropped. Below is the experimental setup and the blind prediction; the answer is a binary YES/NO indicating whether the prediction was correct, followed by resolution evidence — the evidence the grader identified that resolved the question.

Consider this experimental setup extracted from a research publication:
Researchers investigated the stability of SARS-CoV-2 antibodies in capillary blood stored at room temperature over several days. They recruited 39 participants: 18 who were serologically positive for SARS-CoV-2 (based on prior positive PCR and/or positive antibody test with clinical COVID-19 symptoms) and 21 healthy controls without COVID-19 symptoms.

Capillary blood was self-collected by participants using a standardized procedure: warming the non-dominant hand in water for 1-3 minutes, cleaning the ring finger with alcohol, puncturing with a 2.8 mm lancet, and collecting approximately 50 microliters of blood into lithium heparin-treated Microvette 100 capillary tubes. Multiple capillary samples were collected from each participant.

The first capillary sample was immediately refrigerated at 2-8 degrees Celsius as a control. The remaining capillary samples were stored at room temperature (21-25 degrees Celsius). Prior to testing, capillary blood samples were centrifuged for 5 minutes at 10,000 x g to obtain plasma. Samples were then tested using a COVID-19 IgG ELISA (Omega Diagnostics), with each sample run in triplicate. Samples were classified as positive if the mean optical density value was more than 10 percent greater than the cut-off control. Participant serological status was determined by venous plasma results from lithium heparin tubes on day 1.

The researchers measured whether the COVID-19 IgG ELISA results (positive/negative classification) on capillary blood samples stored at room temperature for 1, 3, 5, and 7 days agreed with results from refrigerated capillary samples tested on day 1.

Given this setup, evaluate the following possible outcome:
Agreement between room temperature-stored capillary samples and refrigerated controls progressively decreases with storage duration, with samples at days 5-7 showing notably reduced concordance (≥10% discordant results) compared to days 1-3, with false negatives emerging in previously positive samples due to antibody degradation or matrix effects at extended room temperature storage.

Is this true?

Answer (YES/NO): NO